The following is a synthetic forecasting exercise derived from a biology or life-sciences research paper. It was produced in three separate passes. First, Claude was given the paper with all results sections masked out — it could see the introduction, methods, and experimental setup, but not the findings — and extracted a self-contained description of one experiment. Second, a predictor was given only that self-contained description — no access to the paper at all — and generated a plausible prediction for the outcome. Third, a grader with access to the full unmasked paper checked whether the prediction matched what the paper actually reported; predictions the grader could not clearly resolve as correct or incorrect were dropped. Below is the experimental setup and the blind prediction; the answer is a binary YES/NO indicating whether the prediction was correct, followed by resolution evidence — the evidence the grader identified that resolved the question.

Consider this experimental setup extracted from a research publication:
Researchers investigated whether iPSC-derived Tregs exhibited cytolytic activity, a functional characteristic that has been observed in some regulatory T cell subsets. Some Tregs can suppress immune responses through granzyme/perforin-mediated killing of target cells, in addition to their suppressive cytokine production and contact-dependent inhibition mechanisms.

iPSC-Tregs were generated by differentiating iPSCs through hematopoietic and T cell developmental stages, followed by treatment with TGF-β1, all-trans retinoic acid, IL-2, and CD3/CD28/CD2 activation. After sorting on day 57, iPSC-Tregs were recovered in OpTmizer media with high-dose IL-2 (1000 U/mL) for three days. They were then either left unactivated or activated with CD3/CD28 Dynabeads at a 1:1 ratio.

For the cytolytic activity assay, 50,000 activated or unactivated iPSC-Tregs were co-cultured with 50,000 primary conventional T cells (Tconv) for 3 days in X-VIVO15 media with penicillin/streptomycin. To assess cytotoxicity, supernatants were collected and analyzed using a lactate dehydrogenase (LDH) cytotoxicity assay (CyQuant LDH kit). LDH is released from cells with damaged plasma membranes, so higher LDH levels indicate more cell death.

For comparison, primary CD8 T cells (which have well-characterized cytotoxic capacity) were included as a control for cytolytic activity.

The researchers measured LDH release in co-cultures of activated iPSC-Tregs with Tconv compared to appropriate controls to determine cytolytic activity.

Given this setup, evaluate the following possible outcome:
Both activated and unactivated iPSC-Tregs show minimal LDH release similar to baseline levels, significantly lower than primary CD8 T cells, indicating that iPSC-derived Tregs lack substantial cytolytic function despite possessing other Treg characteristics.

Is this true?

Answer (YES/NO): YES